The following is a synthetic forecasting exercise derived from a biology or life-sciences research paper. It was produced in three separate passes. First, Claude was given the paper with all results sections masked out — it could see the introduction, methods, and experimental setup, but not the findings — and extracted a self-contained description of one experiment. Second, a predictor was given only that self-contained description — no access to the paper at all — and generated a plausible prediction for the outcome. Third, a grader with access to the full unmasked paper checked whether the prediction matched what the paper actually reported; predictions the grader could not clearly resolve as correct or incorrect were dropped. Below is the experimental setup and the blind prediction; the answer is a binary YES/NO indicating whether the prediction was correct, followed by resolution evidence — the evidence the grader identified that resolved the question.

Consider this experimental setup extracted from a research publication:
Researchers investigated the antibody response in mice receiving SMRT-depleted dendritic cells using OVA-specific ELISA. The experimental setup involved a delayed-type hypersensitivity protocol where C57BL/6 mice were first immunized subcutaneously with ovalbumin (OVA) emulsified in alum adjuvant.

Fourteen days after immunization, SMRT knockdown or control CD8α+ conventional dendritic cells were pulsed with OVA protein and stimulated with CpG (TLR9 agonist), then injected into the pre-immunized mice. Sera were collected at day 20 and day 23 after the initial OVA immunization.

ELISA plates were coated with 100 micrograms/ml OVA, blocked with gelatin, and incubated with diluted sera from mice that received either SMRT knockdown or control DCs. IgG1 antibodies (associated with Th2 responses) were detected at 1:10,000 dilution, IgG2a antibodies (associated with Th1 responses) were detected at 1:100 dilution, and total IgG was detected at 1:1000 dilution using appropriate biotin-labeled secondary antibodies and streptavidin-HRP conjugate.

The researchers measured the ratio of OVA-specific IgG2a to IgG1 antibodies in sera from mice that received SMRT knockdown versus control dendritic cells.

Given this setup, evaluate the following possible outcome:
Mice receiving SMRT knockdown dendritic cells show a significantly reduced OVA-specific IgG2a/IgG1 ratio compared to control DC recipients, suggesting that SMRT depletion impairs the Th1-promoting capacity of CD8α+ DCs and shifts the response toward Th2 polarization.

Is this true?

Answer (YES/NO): NO